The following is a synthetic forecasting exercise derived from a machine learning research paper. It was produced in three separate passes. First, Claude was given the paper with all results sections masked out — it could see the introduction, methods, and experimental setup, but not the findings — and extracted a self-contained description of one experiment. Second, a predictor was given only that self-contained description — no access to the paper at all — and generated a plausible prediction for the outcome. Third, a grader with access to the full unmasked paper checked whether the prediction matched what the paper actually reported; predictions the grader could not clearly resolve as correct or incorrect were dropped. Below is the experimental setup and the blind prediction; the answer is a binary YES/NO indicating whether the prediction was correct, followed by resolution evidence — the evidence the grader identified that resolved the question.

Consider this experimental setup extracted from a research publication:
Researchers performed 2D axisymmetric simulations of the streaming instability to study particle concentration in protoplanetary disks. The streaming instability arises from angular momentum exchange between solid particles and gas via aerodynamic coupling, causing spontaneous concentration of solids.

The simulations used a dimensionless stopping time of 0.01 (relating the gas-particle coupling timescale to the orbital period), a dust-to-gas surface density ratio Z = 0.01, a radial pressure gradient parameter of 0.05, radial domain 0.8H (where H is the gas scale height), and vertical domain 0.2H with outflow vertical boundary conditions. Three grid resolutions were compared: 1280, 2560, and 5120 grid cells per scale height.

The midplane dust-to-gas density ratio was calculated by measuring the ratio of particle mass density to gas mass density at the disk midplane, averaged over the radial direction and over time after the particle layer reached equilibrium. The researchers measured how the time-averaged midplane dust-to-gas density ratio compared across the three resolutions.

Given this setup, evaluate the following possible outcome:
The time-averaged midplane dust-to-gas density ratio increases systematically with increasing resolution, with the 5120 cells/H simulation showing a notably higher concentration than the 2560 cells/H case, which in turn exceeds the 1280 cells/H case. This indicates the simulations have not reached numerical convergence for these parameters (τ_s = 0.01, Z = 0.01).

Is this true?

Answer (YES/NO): NO